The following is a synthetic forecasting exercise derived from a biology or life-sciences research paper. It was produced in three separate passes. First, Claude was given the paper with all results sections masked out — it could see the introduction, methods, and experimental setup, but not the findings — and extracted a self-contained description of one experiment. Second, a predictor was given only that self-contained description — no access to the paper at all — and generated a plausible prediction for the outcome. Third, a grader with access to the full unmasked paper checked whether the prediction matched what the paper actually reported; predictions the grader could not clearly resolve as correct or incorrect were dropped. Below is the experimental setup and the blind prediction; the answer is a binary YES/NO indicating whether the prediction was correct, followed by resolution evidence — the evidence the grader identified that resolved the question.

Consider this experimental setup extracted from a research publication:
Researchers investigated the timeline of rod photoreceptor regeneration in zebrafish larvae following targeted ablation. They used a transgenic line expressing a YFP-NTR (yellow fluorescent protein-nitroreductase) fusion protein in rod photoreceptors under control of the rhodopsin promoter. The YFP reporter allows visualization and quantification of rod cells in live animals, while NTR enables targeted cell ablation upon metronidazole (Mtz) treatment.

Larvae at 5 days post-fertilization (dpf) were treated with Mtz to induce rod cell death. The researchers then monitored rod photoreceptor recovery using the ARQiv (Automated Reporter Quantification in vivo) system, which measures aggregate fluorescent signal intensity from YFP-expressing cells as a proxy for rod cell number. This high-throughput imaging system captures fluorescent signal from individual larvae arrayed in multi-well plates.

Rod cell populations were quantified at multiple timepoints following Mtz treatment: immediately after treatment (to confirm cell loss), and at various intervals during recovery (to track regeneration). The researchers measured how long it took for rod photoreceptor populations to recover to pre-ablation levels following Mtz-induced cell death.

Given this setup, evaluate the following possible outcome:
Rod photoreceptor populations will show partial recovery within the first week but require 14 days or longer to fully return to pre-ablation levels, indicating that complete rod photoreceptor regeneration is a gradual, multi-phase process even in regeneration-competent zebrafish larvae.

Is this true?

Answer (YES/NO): NO